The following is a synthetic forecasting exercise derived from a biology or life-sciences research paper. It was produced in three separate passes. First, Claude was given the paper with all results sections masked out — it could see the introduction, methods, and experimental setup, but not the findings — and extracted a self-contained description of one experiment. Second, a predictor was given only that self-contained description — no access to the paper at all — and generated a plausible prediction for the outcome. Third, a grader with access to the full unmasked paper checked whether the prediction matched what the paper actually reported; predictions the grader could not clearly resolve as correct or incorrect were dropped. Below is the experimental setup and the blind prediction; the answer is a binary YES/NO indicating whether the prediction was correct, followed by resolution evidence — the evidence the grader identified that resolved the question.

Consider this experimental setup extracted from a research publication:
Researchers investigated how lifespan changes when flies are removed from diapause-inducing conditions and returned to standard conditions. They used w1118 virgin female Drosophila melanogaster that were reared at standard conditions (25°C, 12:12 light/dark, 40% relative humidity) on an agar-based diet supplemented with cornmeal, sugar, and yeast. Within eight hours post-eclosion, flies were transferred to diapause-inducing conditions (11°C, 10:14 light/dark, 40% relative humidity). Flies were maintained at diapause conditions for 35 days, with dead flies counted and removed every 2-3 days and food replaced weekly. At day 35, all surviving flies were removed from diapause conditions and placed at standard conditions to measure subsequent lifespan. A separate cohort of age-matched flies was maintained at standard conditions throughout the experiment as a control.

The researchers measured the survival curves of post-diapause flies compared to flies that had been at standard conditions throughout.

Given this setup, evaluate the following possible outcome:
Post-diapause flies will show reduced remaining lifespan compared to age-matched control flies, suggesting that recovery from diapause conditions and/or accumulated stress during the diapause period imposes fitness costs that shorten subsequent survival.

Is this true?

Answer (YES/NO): NO